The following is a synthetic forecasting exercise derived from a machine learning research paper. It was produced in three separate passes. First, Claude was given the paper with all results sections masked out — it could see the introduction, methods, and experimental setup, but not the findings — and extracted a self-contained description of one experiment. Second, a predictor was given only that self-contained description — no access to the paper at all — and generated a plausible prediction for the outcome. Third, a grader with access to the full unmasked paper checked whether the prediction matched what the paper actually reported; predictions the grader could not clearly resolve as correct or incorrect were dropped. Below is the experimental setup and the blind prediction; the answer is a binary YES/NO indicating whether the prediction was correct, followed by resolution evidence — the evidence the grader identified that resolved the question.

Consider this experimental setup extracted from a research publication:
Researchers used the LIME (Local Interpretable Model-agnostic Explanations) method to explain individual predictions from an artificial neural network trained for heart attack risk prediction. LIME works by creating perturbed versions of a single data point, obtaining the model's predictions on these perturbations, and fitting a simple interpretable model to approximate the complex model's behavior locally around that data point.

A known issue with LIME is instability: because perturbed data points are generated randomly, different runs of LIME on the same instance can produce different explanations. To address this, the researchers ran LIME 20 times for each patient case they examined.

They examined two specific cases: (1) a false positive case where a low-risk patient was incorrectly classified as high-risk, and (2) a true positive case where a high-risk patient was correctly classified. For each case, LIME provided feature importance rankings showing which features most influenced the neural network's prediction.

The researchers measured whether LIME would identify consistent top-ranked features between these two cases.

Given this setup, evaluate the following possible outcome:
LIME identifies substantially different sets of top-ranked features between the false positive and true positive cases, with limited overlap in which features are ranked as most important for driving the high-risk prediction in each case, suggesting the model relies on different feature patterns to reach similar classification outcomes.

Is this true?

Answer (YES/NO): NO